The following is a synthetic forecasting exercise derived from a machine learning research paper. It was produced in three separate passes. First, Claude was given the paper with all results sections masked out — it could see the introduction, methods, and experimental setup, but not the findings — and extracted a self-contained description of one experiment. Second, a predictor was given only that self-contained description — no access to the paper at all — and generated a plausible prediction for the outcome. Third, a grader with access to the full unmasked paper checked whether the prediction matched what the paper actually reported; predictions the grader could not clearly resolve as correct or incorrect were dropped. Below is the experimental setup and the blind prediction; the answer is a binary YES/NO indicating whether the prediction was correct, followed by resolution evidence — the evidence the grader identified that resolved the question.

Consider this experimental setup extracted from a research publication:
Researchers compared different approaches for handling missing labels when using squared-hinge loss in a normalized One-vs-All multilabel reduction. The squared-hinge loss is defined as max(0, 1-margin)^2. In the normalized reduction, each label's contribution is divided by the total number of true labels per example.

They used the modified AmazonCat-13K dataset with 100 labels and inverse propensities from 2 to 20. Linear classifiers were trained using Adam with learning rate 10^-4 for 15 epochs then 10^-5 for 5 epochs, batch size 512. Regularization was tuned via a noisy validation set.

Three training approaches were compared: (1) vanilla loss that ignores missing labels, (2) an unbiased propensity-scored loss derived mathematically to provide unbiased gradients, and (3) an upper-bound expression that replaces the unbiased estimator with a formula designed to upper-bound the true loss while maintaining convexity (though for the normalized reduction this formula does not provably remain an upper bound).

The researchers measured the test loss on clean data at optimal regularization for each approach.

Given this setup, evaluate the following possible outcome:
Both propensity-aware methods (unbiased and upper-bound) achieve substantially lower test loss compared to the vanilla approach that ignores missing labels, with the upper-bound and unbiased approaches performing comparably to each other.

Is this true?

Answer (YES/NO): NO